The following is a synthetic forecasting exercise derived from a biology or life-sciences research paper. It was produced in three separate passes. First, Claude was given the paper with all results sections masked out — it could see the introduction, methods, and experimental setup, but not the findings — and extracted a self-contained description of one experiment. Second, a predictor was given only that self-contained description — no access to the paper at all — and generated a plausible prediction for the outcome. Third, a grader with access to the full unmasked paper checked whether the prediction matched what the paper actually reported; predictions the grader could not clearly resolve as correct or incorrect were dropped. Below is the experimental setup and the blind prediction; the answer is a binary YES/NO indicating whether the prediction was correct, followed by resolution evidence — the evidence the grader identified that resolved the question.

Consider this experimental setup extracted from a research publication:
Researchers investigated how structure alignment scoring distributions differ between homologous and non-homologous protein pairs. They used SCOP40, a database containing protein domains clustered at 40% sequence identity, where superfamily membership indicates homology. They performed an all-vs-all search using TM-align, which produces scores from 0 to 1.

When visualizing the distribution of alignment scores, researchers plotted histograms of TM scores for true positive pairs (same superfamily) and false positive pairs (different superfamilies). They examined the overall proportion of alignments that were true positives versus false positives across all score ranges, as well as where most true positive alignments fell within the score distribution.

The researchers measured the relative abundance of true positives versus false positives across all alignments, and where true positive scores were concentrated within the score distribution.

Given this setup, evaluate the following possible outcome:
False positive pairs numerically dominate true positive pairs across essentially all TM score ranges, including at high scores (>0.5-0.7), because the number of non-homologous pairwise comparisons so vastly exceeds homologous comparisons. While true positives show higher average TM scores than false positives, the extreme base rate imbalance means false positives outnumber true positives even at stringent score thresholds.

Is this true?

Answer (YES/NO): NO